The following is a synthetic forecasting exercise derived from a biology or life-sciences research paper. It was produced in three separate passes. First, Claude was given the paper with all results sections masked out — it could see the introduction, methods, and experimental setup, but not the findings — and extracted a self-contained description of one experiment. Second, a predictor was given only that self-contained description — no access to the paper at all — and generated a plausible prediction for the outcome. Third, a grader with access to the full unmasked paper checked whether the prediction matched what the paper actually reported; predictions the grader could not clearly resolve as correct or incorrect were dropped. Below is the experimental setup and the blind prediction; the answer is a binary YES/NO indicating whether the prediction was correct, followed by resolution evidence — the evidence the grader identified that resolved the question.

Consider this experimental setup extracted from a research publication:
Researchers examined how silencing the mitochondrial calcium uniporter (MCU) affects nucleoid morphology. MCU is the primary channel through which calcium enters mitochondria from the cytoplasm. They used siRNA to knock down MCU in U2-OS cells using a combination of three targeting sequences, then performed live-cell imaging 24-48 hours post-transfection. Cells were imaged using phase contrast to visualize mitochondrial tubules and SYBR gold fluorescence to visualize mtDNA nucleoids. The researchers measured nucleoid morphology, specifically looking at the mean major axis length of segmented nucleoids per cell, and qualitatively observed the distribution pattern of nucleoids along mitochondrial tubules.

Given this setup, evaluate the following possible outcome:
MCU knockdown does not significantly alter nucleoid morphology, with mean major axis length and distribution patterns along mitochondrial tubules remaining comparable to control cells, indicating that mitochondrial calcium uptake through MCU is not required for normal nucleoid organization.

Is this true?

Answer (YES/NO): NO